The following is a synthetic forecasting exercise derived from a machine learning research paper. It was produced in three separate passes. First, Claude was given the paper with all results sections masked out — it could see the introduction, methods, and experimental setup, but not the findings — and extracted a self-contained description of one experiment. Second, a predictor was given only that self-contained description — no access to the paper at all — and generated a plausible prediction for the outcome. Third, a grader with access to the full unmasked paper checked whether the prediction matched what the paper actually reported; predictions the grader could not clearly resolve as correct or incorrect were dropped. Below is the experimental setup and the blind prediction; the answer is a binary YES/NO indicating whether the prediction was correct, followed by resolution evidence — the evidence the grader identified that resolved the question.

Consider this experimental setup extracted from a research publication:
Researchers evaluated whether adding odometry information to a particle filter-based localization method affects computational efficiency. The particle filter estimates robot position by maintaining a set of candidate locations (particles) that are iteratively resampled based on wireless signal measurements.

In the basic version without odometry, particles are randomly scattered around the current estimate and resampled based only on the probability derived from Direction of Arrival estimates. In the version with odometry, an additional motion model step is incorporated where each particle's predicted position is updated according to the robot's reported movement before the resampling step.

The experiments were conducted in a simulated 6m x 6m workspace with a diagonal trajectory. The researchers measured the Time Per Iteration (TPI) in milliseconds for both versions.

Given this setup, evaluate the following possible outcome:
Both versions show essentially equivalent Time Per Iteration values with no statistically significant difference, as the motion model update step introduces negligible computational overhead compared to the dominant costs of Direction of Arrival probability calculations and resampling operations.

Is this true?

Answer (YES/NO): NO